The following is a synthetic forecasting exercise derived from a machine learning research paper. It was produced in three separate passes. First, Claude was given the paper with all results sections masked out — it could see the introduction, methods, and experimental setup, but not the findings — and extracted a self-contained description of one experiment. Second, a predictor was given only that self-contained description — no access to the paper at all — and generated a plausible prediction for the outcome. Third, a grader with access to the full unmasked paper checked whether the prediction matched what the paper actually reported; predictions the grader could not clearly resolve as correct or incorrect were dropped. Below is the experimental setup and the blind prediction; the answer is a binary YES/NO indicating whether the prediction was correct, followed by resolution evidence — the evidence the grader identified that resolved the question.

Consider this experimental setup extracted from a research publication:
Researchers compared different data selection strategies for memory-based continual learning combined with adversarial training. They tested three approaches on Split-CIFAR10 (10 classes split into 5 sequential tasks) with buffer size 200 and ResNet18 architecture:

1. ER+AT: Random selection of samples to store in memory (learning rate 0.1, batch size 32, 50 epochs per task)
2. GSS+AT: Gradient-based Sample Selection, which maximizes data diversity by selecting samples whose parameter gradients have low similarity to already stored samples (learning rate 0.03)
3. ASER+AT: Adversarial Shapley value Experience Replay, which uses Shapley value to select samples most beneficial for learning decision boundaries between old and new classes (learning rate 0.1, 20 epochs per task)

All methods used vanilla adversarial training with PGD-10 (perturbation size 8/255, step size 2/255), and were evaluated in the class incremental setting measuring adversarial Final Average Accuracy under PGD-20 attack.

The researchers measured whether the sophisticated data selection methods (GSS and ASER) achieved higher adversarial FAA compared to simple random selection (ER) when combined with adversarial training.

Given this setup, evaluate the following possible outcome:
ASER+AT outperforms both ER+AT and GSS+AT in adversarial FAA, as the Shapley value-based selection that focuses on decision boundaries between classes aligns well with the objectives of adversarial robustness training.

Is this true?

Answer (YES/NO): NO